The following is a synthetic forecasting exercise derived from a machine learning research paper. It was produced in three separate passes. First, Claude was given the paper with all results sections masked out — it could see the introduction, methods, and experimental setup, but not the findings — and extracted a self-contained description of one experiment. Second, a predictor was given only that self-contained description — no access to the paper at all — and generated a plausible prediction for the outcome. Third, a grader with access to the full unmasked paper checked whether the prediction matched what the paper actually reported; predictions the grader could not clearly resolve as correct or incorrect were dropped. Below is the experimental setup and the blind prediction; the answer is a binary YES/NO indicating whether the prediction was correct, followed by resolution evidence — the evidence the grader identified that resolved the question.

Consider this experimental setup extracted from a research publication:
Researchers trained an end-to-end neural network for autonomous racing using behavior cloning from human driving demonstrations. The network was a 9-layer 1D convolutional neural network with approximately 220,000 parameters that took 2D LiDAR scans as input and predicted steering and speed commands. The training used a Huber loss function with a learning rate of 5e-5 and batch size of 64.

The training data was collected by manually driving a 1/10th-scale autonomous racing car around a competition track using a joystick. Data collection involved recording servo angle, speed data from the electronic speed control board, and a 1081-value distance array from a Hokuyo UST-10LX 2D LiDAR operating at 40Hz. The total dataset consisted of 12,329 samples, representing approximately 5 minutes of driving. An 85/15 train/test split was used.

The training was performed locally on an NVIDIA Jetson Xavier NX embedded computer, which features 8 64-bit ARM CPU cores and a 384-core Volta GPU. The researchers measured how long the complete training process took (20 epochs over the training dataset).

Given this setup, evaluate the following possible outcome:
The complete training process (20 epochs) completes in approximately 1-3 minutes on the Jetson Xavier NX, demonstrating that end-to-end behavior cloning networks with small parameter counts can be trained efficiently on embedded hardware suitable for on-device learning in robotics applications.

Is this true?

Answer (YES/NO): NO